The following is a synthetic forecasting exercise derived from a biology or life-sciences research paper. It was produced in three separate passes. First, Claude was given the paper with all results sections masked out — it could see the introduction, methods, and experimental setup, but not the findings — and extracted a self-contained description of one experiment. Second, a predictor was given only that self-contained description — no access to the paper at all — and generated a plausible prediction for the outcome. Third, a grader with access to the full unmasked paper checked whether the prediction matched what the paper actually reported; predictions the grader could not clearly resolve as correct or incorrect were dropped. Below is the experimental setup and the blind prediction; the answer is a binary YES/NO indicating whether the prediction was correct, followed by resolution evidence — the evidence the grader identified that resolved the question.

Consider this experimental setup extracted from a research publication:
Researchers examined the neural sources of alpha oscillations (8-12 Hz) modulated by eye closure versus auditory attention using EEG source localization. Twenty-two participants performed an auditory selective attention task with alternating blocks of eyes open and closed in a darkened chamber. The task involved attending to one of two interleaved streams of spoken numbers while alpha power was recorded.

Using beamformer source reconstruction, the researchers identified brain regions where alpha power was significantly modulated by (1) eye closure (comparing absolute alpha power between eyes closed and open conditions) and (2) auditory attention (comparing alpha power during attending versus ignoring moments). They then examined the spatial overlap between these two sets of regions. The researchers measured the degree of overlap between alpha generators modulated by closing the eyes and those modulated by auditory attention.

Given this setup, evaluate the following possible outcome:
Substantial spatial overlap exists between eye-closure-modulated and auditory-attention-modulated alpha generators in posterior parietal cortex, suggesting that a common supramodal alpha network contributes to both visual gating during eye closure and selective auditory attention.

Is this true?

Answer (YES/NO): NO